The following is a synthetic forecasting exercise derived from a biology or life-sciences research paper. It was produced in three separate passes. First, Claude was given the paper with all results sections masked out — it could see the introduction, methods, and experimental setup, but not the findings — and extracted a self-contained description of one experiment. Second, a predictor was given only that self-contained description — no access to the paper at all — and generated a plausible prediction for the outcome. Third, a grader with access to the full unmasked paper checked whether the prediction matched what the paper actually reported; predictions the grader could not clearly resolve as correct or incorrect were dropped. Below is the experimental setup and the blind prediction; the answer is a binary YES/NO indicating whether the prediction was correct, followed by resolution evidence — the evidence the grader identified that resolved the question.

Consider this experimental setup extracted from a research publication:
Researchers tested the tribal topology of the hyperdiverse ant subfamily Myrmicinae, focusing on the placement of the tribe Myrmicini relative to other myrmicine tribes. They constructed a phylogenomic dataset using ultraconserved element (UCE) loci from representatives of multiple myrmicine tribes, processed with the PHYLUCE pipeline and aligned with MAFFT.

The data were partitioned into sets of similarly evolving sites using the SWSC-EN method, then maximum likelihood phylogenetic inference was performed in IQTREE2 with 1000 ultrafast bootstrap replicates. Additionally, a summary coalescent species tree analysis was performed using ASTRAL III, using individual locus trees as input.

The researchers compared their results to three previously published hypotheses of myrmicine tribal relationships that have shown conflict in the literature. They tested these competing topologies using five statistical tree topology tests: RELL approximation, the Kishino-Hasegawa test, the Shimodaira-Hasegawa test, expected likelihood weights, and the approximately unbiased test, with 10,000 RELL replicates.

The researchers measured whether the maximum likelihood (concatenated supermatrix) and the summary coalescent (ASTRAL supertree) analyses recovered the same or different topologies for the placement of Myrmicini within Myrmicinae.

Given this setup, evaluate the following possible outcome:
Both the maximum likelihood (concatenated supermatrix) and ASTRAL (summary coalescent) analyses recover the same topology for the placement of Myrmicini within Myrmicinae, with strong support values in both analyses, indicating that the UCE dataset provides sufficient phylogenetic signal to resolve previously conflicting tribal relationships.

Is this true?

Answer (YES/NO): NO